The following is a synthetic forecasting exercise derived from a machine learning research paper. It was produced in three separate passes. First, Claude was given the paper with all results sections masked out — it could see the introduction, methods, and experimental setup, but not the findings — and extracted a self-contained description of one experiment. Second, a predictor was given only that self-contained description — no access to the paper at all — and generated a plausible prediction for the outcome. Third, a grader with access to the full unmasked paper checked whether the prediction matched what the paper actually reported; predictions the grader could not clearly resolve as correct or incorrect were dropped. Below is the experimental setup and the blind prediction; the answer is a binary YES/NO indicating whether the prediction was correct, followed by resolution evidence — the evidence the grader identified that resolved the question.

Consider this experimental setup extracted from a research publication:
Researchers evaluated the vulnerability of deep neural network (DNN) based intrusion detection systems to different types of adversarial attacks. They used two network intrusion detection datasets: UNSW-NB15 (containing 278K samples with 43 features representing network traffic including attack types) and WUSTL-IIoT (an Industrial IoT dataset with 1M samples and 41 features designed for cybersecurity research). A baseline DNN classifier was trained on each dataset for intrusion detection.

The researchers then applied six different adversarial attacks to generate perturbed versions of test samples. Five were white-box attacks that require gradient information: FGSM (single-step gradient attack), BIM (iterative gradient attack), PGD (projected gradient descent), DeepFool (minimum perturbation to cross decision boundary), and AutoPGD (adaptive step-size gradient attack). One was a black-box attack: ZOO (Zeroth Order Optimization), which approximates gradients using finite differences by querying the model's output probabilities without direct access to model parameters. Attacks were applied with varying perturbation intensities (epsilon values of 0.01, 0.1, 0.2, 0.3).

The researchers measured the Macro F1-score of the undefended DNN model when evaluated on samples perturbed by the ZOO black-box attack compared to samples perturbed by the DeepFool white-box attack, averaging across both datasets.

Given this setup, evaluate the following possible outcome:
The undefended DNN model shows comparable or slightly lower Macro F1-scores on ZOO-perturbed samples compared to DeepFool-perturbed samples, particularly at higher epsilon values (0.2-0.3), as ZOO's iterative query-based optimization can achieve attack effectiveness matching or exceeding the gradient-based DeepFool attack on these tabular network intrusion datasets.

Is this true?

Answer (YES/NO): NO